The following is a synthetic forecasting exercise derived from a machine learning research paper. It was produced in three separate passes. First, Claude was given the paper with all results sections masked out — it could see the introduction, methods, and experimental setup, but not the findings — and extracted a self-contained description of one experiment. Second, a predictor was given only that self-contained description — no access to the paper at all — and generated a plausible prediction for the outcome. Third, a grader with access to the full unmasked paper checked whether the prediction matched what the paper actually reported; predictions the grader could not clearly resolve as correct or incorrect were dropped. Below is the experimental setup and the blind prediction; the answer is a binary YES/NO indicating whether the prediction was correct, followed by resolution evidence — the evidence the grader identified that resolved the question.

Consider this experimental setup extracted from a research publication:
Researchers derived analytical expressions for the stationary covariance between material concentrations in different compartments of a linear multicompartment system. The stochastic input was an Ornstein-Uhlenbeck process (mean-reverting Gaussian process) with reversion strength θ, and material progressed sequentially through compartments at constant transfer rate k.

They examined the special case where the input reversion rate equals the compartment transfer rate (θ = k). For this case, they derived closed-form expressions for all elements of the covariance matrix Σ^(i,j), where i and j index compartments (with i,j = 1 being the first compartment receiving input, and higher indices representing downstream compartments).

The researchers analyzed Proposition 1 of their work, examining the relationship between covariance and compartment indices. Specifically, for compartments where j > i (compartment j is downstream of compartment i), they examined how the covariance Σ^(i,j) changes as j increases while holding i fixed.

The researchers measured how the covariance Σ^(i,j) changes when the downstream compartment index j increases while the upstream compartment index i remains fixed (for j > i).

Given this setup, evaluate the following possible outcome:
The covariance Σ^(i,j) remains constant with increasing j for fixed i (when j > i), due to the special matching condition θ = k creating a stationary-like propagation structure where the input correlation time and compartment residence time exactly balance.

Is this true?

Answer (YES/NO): NO